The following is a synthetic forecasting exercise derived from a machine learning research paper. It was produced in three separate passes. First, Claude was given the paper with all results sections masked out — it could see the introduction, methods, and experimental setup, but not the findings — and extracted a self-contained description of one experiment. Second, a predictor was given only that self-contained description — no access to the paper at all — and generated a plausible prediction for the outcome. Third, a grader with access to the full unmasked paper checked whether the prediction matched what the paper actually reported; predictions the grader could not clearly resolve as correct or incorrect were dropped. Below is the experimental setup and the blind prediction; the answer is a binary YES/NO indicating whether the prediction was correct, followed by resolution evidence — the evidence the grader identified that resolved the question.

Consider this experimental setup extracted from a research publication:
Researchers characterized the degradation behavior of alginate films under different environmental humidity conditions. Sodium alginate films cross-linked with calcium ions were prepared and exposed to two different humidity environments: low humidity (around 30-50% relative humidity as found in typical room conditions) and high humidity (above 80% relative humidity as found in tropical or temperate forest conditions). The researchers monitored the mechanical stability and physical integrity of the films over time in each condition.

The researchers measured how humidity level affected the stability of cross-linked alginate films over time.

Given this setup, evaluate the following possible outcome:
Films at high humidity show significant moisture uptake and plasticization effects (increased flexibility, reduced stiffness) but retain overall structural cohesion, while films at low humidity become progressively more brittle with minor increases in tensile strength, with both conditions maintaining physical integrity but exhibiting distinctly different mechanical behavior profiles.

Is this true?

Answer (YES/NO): NO